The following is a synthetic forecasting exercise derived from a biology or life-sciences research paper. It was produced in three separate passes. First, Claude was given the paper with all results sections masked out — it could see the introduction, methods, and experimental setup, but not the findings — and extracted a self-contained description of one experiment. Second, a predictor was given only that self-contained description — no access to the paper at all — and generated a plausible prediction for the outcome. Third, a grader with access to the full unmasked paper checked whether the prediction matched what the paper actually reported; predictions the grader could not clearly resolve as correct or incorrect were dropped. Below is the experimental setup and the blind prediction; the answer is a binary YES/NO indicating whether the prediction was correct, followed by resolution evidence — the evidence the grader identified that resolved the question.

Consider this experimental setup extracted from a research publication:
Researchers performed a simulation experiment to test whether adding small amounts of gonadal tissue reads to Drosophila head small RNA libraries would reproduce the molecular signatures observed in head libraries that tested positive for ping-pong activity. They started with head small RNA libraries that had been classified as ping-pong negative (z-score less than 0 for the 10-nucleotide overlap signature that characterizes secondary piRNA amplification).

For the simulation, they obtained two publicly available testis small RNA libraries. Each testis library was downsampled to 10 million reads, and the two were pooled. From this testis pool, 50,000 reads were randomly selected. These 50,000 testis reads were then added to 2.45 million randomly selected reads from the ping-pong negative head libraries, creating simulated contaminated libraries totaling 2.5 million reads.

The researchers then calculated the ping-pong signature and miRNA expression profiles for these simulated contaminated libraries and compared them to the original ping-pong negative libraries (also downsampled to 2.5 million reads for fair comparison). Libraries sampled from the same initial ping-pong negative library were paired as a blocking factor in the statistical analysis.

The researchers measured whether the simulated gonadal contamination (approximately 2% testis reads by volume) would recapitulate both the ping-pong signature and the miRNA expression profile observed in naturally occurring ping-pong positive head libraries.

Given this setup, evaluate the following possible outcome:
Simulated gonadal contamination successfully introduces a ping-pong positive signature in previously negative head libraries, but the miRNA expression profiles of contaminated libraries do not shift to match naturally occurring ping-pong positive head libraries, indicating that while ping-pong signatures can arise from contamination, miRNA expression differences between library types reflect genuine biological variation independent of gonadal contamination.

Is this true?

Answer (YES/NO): NO